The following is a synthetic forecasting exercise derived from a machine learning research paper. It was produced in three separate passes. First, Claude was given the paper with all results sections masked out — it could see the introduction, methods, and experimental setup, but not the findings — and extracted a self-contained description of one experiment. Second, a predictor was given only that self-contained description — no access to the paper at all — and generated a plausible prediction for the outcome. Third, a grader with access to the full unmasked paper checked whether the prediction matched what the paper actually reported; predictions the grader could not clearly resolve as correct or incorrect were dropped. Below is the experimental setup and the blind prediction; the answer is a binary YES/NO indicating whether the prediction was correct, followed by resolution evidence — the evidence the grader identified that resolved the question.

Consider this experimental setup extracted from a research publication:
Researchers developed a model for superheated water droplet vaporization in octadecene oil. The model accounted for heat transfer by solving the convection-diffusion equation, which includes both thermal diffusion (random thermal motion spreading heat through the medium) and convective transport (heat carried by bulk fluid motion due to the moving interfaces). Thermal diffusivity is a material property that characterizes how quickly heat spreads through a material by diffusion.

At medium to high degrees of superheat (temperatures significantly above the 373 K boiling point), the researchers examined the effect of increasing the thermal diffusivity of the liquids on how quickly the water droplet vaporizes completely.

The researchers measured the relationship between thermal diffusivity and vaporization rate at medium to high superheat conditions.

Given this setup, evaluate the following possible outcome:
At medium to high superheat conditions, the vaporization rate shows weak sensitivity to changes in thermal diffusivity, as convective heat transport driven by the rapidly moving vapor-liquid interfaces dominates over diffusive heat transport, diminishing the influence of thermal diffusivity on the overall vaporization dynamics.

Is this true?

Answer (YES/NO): YES